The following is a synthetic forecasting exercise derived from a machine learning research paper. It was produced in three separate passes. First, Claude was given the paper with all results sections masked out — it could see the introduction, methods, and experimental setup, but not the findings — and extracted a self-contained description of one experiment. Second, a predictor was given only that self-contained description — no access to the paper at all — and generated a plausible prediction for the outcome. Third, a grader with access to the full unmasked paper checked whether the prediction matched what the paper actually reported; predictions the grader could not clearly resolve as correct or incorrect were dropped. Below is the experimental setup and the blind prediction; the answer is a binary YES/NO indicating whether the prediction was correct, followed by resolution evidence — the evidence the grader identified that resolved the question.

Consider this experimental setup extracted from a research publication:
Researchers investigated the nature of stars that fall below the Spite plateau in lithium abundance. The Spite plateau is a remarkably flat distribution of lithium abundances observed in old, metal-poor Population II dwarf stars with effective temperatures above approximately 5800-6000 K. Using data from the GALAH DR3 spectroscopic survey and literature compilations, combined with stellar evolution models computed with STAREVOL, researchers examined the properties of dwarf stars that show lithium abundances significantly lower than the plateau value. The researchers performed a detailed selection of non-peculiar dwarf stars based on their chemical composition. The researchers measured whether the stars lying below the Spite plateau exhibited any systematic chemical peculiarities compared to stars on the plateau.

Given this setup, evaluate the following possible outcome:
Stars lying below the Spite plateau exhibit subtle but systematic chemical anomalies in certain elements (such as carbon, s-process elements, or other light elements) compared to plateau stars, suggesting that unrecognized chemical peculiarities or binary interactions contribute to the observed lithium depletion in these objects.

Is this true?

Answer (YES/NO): NO